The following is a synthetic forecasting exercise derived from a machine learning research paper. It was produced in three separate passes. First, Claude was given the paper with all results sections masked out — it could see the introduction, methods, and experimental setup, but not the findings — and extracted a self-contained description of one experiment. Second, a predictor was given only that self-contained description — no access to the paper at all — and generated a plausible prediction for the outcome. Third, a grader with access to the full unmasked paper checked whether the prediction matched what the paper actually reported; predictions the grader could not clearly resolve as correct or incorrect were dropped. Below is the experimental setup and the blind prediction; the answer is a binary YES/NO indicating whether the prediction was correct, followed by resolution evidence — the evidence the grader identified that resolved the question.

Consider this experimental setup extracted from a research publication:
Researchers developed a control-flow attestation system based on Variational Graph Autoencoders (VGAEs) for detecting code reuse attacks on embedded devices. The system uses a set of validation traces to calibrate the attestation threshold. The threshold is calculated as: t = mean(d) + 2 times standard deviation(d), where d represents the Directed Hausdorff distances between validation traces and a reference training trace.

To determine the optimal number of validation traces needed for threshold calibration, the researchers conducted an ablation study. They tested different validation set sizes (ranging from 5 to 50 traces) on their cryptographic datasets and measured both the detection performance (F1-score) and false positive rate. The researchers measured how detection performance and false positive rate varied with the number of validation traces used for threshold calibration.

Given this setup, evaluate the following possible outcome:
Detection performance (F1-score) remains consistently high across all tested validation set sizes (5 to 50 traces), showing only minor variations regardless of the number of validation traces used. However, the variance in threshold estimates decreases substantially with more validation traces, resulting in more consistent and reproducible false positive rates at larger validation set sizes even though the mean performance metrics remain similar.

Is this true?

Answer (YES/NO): NO